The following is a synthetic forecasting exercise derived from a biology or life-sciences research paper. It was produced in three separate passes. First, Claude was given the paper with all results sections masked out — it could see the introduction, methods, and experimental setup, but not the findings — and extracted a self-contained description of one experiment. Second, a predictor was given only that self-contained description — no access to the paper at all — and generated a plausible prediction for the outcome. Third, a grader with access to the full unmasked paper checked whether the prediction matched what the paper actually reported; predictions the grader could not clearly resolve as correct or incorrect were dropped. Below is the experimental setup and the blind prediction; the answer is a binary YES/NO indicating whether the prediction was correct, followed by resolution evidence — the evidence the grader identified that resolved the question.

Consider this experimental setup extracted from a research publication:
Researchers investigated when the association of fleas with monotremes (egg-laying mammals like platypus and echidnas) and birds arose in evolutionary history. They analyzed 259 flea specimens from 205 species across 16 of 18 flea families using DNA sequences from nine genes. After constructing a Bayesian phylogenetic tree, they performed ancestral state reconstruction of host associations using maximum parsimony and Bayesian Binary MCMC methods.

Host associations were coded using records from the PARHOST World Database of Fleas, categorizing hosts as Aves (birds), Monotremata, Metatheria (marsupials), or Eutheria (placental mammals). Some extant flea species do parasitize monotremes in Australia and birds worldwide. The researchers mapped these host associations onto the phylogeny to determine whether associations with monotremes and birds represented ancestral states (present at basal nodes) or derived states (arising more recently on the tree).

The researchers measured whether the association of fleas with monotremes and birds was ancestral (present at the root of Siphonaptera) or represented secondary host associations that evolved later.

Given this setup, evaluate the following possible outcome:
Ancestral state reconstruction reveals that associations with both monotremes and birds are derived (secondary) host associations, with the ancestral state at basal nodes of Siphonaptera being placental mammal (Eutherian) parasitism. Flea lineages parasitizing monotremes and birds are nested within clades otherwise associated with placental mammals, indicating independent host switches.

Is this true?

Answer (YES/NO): NO